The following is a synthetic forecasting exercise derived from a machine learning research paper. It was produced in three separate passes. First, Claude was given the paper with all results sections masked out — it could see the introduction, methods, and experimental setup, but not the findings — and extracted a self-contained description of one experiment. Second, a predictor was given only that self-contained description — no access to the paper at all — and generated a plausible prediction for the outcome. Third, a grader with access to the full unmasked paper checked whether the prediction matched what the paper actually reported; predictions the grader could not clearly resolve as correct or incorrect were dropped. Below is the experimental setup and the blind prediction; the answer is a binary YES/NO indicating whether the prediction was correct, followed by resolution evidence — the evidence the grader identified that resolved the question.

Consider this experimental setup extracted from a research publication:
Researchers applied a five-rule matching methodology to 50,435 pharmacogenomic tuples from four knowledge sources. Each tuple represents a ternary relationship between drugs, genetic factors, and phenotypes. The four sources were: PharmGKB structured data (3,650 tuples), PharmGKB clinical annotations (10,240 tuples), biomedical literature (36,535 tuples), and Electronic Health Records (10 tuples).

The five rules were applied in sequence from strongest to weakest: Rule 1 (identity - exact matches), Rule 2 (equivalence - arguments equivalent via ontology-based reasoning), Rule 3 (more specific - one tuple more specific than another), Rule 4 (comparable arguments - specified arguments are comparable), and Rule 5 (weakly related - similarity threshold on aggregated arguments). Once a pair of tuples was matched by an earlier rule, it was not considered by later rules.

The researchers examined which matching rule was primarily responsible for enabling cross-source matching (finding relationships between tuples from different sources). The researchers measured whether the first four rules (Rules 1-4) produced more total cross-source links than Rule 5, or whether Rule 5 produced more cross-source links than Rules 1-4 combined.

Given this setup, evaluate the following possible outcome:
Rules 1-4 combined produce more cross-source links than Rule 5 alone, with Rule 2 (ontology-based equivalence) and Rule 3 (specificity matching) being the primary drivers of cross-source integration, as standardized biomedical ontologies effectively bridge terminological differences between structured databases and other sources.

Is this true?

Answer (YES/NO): NO